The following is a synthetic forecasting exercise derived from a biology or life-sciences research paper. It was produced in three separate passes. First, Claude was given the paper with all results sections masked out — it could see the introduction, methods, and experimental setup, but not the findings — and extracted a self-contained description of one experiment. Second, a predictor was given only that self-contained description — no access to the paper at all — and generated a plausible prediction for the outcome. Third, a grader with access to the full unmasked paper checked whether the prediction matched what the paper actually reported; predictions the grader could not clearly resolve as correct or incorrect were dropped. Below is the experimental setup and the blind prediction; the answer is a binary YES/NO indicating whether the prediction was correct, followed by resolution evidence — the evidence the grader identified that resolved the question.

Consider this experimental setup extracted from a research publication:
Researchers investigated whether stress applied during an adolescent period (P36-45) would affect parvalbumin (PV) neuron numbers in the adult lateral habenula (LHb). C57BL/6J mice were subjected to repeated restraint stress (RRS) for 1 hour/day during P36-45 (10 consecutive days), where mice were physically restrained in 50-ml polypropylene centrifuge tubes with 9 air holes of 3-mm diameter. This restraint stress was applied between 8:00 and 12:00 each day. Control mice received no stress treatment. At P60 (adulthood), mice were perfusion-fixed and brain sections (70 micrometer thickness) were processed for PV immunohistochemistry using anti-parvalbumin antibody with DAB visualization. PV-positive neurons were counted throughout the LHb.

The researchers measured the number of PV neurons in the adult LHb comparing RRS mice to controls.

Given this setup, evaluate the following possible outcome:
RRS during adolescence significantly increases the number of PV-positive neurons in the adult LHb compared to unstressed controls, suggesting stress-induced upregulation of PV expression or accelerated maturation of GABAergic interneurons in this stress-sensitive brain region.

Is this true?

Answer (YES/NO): NO